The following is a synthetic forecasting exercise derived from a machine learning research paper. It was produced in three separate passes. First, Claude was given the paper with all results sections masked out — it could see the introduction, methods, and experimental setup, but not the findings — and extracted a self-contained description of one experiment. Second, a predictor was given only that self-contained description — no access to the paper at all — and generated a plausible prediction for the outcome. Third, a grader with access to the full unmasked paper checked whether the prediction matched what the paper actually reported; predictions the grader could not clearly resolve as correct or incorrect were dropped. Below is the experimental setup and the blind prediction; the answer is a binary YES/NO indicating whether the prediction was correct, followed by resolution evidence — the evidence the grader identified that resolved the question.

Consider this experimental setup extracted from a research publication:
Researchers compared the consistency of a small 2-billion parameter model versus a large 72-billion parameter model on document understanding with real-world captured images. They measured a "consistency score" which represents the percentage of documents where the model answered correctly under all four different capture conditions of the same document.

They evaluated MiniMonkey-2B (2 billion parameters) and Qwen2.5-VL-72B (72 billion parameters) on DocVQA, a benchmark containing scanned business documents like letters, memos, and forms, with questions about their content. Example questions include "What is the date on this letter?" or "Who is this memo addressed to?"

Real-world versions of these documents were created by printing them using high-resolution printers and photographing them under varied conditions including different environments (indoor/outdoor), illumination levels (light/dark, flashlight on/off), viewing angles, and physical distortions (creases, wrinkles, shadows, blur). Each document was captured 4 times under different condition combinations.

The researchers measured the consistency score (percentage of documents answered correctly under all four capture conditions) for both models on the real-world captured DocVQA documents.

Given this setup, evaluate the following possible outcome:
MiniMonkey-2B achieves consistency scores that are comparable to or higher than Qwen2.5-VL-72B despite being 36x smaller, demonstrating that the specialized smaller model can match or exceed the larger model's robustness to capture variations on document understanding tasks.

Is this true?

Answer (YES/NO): NO